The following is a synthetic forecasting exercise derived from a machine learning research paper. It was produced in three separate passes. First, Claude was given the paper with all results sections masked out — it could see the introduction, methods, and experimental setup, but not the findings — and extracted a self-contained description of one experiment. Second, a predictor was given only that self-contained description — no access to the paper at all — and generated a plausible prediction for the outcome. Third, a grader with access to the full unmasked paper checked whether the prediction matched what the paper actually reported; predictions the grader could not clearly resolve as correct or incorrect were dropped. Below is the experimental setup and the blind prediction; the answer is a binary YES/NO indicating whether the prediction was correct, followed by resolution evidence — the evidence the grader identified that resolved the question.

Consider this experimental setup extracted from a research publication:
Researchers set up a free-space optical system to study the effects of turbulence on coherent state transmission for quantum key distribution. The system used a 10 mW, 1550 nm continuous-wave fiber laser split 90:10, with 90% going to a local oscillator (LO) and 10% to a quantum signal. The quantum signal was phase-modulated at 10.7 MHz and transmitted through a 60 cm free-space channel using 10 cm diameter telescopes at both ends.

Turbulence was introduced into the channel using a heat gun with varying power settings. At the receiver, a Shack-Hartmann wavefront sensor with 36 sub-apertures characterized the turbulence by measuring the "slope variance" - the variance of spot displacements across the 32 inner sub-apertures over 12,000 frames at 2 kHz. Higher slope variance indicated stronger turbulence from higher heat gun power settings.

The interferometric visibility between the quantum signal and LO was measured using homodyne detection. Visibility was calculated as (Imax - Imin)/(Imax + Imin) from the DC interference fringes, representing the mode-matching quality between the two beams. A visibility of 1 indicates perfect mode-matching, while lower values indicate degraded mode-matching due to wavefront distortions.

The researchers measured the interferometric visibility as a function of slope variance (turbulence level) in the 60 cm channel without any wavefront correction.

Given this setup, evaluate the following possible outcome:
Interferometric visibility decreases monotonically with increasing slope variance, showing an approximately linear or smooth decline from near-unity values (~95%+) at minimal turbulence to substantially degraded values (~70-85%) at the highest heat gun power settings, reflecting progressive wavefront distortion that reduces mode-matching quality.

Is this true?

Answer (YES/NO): NO